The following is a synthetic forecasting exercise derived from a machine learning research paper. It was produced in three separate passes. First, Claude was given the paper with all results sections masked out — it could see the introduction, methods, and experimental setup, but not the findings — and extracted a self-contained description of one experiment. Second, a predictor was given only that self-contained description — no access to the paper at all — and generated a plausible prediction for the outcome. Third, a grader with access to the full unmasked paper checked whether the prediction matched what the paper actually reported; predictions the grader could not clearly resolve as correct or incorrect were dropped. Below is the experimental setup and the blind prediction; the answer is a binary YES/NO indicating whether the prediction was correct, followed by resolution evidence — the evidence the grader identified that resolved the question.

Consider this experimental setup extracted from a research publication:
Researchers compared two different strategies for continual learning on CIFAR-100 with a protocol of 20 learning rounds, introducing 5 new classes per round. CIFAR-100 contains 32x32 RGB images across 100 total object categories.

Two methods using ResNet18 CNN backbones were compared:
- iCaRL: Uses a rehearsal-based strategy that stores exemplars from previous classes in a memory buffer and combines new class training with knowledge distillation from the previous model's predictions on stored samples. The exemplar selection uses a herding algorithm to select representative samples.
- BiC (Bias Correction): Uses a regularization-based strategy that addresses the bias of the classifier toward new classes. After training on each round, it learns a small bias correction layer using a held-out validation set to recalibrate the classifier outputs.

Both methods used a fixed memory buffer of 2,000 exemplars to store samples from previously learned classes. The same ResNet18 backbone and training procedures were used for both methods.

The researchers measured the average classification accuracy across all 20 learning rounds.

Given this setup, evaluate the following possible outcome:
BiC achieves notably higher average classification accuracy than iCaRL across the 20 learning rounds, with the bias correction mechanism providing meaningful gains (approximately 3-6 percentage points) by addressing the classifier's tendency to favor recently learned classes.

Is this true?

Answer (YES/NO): YES